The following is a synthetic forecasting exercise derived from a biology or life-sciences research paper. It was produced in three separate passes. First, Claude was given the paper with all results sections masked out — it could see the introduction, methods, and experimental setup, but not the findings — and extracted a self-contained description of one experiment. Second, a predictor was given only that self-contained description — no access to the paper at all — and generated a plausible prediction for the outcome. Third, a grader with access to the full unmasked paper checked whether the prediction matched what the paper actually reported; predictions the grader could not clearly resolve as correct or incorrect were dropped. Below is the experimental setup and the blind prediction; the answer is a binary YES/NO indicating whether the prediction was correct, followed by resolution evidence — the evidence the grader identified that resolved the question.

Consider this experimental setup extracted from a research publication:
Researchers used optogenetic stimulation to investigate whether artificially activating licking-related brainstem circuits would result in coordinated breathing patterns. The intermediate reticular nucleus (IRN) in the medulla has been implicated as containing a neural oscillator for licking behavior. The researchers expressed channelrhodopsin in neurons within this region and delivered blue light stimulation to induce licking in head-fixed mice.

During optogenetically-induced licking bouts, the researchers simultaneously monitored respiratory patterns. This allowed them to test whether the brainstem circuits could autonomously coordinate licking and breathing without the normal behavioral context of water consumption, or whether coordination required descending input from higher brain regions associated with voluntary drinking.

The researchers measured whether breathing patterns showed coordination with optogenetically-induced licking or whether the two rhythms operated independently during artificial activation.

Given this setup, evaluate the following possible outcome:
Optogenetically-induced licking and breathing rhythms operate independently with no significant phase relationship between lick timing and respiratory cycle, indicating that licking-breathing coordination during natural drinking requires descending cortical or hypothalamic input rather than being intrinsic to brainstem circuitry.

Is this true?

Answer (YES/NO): NO